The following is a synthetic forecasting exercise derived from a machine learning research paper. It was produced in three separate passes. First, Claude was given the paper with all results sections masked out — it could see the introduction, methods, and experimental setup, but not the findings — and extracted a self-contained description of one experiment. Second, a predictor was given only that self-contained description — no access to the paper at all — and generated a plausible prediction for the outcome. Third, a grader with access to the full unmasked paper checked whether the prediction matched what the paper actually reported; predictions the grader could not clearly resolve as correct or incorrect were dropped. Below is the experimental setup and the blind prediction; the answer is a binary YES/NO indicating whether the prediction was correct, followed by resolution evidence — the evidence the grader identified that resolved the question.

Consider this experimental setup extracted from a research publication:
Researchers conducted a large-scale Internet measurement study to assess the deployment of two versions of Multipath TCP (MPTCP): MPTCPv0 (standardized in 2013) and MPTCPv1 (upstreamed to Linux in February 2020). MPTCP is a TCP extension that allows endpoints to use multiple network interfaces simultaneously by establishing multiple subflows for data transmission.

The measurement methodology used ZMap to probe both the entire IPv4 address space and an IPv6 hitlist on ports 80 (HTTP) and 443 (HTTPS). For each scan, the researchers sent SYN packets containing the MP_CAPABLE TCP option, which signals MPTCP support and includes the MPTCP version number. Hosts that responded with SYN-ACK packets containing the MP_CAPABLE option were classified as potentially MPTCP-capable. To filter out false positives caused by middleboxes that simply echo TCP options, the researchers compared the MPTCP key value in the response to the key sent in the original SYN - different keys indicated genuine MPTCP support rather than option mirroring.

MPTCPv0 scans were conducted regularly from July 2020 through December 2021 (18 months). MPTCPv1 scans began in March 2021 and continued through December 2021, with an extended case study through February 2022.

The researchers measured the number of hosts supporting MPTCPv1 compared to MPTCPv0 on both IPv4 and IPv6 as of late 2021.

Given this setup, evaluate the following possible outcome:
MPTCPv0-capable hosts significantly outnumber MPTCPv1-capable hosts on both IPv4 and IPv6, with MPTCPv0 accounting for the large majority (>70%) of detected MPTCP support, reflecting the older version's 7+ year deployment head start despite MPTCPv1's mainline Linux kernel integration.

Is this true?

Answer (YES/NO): YES